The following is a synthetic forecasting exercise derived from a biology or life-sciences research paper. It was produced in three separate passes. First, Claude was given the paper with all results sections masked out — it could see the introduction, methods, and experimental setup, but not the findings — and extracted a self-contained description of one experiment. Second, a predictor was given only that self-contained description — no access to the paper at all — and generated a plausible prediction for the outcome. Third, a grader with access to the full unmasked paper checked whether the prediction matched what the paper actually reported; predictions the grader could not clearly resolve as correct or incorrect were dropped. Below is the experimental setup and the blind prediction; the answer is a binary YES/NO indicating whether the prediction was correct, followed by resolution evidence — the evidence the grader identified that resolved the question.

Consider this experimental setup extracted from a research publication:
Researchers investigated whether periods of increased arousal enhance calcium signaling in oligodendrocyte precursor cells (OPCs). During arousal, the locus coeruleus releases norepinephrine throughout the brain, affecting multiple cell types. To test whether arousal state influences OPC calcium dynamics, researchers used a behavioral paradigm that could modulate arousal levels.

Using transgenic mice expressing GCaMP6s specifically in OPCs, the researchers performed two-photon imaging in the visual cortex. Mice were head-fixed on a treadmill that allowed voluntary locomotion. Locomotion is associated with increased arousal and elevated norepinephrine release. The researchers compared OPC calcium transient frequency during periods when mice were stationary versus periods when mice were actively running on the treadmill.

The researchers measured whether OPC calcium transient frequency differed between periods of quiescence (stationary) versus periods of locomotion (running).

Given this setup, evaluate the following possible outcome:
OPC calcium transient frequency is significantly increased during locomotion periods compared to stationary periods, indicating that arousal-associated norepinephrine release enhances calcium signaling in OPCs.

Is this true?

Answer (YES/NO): YES